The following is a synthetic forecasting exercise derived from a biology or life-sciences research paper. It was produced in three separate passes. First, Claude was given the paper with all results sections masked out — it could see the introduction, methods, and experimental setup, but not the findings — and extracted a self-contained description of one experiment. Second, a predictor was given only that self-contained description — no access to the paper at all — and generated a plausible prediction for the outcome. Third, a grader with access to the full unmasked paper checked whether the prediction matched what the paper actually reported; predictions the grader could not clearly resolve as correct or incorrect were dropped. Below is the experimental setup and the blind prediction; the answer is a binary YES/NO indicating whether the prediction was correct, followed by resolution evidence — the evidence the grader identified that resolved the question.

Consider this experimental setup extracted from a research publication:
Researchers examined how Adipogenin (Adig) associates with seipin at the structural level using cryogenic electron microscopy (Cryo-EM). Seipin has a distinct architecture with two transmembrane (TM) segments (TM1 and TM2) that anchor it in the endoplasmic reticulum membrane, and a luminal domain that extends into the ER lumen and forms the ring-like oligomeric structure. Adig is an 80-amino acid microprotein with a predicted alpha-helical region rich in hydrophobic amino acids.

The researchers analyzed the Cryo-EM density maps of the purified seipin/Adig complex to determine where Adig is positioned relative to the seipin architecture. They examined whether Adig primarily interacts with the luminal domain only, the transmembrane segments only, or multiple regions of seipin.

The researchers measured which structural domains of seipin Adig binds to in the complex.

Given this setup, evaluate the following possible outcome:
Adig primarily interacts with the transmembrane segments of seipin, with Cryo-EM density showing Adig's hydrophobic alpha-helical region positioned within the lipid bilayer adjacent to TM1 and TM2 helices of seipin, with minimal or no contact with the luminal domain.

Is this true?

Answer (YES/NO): YES